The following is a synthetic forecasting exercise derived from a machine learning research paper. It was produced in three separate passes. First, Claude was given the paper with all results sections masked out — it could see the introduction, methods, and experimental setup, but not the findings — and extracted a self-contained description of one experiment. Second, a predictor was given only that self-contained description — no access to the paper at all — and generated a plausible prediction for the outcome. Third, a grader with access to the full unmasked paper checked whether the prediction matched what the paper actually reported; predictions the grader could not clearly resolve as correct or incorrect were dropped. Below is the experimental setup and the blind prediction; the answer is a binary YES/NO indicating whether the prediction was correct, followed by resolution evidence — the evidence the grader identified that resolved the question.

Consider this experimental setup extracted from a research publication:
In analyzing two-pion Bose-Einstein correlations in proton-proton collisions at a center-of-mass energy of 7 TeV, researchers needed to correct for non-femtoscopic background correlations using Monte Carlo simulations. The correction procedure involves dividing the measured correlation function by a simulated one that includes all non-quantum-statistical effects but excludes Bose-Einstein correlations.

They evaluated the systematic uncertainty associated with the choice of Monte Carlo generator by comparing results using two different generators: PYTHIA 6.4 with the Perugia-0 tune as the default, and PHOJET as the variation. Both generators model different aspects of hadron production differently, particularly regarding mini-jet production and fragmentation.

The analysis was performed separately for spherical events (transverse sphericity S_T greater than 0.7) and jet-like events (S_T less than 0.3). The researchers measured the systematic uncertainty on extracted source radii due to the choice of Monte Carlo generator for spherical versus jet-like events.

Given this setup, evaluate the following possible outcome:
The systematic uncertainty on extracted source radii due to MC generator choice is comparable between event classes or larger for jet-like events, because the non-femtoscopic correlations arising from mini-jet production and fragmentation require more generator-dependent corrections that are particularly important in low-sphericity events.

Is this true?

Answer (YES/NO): YES